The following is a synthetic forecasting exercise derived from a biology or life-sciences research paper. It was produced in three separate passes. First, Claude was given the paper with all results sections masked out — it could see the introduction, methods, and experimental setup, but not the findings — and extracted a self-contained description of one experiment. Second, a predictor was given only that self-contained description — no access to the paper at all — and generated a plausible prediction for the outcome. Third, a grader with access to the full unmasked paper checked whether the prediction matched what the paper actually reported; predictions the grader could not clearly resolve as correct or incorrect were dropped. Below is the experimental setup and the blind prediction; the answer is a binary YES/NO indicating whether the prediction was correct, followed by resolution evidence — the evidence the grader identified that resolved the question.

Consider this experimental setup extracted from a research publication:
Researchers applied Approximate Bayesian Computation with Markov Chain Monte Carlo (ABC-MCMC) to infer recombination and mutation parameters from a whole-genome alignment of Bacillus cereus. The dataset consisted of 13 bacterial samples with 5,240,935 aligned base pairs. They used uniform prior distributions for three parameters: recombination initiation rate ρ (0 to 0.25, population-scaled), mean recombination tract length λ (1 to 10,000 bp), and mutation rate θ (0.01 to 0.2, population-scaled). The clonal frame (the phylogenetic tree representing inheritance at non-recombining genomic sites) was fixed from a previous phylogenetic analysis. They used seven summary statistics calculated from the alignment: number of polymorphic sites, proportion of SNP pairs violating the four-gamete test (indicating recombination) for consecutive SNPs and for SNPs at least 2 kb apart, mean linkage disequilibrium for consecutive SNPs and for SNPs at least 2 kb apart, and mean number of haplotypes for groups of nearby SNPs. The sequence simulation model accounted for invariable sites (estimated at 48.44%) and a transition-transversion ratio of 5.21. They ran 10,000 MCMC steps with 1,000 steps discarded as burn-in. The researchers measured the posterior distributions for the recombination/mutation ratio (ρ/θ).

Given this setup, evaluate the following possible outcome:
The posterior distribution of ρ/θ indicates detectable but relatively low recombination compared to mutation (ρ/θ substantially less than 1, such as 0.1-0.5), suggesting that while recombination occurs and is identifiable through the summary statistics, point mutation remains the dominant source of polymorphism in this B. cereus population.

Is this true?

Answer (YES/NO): NO